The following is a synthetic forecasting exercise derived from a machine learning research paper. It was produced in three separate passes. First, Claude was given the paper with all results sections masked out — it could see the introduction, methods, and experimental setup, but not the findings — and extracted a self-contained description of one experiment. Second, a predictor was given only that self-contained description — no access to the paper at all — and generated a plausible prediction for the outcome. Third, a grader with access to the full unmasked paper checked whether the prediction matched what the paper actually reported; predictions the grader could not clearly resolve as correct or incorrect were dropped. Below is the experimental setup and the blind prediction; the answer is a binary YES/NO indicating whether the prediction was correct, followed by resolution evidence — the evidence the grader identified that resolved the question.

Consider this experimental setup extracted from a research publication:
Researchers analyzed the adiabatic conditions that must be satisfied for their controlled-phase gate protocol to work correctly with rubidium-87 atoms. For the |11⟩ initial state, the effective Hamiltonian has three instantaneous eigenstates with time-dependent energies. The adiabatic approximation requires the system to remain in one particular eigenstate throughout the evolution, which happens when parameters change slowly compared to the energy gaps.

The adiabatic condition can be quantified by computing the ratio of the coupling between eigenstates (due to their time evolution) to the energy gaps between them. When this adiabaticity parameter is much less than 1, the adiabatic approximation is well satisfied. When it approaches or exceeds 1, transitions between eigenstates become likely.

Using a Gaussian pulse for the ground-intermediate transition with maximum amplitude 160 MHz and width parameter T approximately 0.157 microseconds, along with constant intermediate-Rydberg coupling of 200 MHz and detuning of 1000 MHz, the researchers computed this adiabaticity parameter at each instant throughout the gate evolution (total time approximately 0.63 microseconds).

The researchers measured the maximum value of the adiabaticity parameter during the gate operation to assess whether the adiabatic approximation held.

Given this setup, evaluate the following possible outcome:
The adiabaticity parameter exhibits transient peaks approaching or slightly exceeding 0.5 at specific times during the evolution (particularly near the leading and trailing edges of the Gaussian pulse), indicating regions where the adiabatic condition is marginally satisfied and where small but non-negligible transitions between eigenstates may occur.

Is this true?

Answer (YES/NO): NO